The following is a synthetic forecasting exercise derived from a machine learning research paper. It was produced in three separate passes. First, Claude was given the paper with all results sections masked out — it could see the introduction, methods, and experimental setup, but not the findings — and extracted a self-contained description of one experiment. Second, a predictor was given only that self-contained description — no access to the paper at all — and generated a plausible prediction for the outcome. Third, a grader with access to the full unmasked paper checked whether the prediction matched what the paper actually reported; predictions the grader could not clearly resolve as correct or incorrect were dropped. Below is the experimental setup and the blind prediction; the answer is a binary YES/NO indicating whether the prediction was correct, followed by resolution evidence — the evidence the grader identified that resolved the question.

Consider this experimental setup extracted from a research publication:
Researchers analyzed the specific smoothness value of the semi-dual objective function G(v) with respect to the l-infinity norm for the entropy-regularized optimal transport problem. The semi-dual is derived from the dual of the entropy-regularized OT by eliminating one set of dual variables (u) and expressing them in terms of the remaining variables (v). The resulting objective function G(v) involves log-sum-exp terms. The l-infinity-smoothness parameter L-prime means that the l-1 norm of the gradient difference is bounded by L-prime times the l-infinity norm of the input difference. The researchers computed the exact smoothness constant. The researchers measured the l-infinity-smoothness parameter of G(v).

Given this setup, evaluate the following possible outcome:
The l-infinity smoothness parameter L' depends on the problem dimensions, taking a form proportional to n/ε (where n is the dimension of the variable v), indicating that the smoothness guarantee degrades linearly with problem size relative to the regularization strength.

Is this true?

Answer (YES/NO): NO